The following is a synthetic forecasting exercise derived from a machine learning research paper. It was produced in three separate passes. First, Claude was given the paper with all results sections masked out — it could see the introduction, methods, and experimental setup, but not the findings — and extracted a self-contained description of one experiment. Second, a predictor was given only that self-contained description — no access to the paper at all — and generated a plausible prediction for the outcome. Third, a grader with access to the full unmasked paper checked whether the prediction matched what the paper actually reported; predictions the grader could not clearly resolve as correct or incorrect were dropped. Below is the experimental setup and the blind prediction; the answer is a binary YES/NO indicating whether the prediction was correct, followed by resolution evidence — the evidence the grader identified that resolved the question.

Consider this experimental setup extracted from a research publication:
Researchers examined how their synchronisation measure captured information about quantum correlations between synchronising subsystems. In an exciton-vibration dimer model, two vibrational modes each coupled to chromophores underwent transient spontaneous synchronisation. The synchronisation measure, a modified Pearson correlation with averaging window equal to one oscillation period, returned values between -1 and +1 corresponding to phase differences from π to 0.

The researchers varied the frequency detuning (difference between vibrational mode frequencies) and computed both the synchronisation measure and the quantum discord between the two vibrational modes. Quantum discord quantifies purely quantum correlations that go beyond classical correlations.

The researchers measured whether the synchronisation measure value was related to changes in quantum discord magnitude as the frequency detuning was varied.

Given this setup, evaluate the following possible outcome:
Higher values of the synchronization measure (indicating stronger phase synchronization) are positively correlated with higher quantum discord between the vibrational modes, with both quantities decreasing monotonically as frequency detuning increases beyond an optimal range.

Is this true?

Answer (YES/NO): YES